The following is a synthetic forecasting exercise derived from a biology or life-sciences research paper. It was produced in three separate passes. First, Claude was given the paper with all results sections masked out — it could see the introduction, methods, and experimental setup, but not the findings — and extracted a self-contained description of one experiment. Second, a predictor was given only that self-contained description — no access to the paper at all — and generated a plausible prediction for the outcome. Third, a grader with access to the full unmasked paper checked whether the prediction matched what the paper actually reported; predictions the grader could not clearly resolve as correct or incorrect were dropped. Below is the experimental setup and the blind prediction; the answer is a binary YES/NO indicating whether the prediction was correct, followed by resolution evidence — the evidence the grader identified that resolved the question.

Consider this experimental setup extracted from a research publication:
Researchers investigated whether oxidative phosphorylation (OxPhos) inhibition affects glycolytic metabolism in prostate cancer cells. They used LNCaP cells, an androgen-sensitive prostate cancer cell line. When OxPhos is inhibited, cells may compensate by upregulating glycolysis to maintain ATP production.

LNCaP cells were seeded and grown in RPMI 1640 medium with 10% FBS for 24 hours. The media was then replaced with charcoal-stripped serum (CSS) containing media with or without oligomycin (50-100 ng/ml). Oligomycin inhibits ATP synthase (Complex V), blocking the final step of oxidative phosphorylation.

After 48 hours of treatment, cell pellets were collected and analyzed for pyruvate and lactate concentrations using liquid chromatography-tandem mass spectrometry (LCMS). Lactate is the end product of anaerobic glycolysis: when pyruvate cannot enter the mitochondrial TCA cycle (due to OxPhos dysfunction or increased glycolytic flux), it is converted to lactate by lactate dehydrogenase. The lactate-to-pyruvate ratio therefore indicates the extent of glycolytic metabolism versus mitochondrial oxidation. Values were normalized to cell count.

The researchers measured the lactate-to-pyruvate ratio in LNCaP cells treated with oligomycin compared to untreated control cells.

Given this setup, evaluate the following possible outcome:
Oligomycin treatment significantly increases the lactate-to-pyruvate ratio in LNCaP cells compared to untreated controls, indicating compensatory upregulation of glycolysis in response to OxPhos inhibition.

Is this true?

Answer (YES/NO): NO